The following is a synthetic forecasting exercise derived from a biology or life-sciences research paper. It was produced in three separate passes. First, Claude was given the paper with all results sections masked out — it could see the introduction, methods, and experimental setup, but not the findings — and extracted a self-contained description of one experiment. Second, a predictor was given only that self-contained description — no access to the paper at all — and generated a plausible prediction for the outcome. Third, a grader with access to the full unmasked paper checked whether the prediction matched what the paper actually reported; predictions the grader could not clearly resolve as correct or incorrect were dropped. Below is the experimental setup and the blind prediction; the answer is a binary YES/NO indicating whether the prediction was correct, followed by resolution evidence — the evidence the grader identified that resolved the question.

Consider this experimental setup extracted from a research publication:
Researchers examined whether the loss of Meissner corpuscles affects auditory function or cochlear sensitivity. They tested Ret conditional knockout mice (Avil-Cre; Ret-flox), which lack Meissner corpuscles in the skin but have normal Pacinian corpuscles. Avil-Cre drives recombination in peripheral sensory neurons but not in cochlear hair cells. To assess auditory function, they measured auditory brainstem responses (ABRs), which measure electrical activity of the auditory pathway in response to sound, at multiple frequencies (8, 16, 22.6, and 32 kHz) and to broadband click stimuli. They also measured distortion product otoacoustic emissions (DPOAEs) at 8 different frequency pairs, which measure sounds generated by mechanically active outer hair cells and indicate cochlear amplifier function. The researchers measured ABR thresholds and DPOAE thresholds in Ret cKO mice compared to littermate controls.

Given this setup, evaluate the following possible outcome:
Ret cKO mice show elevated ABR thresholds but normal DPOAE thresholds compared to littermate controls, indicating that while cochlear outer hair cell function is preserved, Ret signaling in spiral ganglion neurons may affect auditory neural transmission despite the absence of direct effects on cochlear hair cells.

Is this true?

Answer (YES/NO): NO